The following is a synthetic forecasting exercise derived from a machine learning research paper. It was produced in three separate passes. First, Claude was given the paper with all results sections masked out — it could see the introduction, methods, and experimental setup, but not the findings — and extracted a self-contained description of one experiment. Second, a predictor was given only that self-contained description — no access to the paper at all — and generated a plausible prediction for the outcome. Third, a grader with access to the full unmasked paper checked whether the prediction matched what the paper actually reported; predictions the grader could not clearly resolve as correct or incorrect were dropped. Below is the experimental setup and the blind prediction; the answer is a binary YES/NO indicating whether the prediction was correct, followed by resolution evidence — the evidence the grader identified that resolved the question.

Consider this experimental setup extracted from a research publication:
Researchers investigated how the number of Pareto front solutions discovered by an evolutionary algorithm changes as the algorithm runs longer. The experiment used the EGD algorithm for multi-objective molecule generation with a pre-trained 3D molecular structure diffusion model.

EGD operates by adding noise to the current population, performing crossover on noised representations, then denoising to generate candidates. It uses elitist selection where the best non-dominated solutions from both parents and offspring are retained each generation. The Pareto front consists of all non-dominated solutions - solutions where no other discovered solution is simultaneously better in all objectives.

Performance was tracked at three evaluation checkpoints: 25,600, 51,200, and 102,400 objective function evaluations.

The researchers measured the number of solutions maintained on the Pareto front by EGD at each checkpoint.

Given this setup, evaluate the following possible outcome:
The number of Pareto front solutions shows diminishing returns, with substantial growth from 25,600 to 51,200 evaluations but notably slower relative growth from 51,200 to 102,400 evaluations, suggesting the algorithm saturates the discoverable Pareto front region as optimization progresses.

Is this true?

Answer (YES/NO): NO